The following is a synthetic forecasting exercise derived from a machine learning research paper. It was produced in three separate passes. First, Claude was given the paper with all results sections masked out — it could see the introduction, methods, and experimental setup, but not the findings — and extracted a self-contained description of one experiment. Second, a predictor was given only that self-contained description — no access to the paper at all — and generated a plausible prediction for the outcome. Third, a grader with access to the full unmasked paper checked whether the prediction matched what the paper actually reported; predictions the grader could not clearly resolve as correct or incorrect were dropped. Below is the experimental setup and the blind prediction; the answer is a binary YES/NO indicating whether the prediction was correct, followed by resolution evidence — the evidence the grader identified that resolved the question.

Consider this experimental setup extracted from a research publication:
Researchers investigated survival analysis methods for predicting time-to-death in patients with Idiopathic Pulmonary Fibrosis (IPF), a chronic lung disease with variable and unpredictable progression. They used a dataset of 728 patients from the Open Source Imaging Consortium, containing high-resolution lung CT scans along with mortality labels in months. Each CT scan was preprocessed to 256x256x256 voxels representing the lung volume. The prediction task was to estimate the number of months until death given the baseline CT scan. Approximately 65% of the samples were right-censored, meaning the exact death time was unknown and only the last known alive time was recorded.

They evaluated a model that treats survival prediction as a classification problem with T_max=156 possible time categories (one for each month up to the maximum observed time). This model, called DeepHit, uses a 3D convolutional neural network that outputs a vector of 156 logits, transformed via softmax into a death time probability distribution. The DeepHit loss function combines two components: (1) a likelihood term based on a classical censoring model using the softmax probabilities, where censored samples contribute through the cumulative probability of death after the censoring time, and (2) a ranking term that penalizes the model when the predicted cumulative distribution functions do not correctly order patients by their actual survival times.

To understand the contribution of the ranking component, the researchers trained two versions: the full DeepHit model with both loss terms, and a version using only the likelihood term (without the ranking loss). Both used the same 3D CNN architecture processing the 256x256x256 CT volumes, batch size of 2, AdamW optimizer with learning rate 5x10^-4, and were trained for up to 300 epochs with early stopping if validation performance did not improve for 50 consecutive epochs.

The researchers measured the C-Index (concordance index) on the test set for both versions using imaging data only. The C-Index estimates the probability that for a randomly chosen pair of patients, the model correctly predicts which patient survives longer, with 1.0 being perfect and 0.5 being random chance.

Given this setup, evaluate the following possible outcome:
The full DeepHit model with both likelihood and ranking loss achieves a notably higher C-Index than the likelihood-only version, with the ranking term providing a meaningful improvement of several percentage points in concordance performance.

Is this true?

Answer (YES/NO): NO